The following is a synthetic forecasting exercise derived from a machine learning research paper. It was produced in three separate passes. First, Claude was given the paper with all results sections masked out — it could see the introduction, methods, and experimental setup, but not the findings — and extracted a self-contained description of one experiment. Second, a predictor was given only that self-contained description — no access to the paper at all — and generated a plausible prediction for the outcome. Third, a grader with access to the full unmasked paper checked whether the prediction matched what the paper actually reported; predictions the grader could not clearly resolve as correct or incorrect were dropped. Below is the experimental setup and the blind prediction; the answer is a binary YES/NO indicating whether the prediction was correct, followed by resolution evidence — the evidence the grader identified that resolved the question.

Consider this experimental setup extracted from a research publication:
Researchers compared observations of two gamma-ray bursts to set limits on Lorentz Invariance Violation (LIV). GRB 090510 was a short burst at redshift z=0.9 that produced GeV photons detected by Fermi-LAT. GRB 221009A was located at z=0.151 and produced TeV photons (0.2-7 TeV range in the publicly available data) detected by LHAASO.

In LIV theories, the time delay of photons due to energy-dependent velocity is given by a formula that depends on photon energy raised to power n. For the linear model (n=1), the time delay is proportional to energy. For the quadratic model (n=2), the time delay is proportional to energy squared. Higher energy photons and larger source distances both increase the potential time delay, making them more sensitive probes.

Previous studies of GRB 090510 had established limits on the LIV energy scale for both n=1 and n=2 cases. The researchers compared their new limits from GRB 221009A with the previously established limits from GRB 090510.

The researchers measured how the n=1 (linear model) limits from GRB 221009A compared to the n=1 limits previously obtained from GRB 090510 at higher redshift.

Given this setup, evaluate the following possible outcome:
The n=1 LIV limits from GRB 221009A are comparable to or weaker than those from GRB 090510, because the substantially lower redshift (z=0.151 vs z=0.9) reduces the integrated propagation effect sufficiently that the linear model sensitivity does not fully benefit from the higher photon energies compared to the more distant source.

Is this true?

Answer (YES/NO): YES